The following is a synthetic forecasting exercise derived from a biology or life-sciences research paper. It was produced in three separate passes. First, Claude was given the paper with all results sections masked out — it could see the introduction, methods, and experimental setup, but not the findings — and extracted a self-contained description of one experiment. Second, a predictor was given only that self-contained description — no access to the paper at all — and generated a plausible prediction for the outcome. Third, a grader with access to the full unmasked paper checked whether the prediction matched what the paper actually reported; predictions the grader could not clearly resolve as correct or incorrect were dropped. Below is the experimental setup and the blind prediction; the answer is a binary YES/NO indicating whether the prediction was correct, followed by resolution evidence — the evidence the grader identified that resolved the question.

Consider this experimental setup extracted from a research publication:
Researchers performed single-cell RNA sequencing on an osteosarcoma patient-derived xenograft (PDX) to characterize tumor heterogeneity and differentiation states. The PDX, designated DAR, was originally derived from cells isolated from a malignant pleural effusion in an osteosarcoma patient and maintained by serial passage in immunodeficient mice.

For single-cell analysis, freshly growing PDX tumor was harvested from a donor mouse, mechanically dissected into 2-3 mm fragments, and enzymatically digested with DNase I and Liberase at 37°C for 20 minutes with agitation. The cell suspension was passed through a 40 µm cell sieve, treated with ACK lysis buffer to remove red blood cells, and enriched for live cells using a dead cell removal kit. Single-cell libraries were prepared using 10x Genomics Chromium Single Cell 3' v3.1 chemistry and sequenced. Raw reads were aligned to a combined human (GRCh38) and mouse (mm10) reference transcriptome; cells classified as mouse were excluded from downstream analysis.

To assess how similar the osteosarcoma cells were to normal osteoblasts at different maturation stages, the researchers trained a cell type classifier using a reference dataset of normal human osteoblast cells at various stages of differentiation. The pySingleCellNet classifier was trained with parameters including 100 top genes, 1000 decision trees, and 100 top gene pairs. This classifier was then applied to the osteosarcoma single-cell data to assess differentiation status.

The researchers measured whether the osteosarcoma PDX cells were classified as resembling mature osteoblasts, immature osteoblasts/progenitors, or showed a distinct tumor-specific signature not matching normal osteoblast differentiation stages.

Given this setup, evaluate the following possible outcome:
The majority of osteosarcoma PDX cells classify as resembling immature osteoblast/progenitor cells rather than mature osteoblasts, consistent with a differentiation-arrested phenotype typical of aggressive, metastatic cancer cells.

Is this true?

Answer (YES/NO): YES